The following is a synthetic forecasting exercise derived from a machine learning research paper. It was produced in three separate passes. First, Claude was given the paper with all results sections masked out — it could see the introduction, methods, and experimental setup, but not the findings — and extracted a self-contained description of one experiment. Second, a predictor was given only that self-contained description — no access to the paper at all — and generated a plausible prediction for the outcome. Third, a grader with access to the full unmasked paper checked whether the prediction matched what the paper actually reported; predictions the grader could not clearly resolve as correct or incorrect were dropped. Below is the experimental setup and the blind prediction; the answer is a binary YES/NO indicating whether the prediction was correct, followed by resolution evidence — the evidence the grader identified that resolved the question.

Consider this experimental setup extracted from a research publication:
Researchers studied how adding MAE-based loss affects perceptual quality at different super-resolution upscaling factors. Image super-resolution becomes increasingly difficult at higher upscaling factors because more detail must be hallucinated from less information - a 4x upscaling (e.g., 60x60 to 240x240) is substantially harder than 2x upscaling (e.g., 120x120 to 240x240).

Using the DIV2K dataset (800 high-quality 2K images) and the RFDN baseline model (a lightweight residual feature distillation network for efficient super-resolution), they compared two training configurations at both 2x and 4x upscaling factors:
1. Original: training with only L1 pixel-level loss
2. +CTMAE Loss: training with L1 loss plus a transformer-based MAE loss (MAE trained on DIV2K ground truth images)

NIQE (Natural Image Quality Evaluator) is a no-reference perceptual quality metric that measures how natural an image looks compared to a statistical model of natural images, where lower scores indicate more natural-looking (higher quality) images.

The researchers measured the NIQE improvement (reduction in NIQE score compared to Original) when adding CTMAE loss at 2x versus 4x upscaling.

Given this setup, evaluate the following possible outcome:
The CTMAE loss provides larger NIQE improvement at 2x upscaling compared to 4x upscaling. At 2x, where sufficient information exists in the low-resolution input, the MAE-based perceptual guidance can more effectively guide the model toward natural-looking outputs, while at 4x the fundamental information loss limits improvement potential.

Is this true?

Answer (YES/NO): NO